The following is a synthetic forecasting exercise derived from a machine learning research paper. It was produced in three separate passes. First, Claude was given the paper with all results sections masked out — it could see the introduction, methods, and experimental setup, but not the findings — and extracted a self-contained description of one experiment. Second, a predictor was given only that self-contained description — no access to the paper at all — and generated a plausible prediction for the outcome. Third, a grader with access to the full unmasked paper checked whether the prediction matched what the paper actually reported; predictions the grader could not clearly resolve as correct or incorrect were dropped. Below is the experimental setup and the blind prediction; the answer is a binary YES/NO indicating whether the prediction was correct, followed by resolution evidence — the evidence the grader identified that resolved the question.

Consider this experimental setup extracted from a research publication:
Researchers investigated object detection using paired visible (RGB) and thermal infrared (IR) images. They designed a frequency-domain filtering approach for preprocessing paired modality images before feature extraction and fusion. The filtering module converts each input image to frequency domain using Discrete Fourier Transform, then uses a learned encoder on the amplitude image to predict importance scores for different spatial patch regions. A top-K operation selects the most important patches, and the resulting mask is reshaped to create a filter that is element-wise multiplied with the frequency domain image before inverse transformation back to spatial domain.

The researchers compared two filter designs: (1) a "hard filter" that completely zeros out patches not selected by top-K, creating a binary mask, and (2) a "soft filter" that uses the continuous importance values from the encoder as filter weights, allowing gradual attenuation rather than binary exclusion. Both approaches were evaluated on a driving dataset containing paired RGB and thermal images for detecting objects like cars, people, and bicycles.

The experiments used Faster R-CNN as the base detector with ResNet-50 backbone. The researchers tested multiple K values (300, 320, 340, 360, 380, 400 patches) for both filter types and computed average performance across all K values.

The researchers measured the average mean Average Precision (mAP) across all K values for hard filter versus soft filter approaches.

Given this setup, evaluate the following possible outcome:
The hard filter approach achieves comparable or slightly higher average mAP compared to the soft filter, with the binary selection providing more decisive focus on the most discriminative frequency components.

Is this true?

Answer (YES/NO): NO